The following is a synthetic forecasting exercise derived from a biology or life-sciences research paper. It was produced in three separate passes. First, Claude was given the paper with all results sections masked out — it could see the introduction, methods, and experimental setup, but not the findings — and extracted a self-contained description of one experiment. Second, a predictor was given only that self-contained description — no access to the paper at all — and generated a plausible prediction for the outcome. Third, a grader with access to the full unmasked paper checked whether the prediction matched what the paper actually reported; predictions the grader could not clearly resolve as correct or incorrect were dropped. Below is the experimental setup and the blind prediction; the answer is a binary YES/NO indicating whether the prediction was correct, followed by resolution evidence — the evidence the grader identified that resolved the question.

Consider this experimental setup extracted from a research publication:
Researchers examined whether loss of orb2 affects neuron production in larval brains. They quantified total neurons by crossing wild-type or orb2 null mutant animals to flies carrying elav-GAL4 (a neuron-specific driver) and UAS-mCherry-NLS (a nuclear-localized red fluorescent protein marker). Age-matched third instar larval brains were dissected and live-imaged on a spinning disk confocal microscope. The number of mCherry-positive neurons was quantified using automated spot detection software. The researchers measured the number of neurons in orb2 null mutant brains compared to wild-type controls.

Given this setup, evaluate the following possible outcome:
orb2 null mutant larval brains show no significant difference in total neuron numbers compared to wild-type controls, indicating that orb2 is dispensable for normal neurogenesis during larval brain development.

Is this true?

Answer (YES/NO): NO